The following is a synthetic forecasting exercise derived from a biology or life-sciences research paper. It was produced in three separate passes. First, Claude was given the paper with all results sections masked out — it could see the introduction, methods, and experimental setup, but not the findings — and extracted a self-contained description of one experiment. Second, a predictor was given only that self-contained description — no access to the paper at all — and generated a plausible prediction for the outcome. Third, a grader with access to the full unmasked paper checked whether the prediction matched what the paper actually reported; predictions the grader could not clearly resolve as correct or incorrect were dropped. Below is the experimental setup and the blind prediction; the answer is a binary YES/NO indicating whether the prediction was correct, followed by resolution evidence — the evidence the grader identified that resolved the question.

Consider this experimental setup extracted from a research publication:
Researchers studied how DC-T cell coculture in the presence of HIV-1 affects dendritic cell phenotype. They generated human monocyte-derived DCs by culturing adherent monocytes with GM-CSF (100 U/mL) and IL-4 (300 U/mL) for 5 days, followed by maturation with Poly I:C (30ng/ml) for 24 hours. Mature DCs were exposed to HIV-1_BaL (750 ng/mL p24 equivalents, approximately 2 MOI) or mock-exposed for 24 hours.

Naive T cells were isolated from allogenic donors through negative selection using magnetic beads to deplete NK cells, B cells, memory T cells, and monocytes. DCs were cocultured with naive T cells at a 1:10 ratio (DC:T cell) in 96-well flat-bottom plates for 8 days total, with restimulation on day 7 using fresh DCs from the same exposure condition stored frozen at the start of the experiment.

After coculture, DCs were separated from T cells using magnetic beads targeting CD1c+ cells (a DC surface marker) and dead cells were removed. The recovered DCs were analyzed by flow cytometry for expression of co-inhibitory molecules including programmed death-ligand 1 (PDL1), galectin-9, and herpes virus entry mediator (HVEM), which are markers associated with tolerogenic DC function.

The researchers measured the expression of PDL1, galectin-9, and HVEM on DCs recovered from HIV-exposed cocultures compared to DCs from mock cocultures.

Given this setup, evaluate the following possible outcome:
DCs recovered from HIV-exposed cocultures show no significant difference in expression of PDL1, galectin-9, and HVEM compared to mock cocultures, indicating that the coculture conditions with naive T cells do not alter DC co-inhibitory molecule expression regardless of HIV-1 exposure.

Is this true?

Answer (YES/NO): NO